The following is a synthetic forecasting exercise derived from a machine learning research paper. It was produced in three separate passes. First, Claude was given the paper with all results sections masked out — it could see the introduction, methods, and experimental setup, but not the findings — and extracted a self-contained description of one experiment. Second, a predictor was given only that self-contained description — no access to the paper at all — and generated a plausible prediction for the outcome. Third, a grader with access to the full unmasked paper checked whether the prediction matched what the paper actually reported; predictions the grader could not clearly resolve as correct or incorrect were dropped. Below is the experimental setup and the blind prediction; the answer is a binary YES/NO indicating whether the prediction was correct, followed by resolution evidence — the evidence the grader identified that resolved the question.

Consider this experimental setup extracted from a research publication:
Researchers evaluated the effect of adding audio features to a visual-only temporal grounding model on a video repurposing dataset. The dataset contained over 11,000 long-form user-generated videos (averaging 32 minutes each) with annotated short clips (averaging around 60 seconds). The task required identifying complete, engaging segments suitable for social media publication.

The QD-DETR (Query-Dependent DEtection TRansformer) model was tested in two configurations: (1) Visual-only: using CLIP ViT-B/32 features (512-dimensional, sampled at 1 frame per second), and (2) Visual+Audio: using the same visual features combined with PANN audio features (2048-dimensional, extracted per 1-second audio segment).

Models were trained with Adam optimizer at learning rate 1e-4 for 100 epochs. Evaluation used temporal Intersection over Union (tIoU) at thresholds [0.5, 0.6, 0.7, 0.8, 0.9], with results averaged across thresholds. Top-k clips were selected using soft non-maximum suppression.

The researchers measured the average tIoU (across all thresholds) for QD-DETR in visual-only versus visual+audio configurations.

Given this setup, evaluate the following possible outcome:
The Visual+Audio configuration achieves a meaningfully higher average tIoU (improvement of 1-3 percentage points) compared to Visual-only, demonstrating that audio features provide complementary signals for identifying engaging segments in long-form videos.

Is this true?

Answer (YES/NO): NO